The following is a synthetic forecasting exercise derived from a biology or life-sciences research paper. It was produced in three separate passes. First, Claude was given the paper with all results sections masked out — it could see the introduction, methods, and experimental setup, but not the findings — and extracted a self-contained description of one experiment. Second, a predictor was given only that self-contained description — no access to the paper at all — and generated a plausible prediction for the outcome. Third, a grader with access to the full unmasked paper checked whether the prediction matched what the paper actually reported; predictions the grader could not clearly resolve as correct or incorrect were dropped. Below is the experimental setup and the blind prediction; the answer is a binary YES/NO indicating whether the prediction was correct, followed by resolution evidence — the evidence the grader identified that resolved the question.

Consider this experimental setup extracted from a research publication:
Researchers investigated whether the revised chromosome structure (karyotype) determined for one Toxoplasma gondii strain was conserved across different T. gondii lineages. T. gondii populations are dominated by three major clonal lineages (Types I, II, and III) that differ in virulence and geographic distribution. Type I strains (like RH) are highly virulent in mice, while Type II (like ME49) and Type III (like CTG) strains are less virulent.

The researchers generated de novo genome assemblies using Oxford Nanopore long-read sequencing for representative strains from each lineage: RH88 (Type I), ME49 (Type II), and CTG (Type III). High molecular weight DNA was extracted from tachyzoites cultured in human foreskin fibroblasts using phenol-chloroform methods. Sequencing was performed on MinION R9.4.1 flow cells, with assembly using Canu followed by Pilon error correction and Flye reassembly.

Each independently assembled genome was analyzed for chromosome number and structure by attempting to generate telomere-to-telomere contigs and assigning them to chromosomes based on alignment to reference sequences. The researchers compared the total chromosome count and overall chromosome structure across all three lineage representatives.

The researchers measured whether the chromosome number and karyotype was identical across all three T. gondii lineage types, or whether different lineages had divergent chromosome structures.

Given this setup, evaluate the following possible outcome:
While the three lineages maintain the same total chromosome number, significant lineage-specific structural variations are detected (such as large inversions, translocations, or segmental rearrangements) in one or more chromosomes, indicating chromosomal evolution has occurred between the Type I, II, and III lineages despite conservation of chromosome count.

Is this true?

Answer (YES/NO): NO